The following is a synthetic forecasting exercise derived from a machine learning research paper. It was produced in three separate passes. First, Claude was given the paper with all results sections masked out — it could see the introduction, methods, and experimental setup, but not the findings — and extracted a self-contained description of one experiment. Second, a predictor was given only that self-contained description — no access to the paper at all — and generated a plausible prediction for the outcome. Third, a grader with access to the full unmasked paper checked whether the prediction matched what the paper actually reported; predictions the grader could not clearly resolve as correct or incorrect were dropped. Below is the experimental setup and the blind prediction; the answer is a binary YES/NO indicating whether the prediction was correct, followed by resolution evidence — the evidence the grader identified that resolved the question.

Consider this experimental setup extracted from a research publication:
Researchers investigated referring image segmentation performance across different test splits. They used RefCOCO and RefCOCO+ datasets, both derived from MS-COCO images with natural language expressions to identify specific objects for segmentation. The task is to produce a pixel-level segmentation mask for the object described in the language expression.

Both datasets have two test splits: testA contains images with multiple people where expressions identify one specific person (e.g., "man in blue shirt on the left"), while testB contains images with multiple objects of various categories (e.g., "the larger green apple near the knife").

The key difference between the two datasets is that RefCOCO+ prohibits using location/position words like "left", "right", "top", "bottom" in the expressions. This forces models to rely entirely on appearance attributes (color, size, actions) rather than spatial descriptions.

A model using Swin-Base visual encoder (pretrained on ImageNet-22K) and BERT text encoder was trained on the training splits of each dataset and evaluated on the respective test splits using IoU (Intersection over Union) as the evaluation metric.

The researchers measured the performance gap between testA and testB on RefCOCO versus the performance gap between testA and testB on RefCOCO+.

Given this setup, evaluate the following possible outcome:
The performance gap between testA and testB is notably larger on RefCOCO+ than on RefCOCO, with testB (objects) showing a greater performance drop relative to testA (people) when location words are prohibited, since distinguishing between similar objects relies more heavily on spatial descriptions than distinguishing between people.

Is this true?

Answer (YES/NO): YES